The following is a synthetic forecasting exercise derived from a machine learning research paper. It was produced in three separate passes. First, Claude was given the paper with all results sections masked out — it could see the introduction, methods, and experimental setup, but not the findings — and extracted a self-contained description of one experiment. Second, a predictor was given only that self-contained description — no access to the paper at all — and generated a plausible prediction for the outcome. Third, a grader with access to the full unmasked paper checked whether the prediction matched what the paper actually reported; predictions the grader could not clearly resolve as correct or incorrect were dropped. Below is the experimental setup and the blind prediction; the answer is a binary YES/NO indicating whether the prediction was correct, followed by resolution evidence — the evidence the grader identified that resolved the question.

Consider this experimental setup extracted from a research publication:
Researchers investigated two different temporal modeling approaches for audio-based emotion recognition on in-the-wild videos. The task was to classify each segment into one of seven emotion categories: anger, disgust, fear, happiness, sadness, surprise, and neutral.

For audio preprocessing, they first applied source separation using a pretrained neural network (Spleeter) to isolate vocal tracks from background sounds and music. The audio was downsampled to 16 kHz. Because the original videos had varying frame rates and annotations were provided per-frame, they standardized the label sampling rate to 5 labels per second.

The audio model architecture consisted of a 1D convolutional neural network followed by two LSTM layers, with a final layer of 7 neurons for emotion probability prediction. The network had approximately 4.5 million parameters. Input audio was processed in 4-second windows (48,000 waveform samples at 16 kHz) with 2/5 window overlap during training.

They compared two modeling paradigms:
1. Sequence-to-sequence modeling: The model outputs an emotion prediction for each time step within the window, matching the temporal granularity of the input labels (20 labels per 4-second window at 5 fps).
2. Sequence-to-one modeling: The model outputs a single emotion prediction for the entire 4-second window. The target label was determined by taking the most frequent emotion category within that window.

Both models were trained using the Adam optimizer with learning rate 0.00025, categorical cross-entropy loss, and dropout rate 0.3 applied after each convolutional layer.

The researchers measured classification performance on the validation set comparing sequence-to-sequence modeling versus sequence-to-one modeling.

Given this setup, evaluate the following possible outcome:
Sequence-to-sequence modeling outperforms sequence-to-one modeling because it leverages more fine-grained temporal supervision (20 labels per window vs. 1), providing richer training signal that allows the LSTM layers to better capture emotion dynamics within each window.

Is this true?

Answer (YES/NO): NO